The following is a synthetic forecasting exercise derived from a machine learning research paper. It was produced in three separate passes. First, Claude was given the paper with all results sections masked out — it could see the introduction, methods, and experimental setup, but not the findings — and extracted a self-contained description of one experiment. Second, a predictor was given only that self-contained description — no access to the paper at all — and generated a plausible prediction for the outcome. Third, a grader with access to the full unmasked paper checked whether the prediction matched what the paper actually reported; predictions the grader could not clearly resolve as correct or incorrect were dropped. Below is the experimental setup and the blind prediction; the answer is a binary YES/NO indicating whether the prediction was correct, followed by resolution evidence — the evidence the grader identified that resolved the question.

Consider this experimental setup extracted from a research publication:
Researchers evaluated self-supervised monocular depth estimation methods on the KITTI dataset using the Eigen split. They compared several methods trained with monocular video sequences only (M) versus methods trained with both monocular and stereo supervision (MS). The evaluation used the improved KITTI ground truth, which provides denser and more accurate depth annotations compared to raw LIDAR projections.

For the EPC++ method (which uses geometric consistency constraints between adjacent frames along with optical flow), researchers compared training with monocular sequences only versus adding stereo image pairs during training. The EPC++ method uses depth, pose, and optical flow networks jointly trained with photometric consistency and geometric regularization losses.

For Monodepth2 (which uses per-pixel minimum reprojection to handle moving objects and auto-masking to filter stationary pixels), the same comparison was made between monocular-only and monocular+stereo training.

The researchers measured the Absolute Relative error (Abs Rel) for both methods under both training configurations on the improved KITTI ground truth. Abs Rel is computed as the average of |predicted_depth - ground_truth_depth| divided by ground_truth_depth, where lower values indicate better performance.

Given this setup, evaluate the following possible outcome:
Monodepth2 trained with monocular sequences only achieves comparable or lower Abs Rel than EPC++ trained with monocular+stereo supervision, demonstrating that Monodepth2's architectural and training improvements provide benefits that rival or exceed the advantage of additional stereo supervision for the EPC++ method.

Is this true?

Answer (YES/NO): YES